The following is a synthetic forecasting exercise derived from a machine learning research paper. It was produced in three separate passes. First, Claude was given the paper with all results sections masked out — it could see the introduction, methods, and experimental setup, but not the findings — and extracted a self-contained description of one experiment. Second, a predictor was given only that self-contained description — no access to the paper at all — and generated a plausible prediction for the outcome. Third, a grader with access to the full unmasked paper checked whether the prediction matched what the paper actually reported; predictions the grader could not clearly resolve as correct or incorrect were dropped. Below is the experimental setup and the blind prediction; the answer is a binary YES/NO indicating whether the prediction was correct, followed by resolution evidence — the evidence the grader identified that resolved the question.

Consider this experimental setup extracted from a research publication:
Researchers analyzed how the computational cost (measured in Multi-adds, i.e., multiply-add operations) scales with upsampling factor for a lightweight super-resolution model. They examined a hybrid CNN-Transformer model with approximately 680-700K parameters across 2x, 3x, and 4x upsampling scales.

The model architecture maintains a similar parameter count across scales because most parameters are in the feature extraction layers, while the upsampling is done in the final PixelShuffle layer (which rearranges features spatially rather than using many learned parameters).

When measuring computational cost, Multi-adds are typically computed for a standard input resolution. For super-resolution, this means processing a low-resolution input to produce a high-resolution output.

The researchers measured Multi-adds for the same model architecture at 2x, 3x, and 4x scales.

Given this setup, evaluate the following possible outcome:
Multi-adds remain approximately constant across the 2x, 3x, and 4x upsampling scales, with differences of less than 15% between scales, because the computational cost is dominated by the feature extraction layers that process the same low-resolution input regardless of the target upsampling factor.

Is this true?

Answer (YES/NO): NO